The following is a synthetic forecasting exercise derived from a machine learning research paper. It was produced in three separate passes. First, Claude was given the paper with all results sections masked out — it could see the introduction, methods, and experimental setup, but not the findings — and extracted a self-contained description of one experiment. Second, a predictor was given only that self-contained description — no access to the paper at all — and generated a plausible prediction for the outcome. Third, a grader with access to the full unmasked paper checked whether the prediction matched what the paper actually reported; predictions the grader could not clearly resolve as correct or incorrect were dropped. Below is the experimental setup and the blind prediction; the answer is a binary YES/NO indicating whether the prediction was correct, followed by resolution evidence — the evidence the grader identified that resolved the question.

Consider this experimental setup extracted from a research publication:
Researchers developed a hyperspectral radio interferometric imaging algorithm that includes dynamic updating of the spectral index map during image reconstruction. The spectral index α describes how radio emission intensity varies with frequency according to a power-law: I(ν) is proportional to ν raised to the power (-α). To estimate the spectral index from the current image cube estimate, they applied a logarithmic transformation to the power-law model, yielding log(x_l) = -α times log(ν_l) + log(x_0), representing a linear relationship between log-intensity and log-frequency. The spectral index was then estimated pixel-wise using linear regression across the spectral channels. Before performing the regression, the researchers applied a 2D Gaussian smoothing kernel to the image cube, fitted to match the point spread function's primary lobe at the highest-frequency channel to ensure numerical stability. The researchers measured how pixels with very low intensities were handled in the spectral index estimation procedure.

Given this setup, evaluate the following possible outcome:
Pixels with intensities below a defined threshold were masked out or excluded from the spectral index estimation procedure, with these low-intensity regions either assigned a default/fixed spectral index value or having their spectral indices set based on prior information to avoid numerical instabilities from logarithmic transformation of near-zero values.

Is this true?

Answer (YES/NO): NO